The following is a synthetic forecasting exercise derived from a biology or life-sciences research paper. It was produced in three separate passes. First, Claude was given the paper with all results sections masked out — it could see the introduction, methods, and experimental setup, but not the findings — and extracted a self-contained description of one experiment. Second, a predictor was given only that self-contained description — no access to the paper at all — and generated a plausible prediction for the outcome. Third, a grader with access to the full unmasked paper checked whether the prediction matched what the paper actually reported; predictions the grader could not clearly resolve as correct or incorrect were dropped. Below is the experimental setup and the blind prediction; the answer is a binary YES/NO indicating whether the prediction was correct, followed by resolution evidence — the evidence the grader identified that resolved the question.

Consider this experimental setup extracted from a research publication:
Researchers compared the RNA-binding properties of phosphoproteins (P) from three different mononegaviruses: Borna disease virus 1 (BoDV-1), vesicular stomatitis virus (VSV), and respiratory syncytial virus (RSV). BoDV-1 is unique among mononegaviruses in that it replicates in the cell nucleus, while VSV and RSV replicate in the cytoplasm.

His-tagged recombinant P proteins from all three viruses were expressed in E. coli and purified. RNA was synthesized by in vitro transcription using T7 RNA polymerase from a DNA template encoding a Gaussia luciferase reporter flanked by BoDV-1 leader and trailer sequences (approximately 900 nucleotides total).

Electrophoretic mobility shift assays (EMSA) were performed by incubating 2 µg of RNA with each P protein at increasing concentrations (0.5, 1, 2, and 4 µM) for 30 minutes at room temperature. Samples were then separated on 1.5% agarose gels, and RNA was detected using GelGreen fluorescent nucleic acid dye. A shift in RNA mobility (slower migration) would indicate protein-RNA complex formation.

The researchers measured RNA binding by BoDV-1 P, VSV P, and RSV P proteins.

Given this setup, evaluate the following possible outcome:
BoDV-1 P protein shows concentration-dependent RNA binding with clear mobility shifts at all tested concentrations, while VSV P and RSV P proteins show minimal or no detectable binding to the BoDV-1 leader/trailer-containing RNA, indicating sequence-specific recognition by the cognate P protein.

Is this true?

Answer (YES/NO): NO